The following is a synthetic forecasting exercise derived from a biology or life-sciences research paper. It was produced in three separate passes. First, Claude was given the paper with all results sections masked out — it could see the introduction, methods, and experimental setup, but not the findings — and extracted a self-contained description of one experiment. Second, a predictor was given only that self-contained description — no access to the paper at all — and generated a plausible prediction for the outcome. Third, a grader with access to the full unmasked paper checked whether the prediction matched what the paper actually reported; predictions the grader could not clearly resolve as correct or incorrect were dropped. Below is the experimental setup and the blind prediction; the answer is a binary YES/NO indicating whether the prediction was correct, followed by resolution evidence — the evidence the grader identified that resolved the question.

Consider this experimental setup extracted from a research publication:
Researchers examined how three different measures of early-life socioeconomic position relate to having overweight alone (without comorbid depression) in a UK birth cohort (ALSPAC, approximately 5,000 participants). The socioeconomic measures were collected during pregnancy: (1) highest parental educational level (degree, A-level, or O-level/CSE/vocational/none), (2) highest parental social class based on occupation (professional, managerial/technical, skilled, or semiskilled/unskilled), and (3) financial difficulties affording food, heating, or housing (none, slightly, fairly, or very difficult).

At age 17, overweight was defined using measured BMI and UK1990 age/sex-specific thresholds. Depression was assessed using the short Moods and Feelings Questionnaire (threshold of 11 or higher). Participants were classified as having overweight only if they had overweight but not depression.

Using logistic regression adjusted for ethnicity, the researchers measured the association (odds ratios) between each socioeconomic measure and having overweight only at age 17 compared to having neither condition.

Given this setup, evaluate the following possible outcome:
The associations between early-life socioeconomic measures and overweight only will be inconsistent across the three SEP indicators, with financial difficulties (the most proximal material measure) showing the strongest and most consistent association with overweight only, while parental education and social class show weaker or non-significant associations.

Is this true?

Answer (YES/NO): NO